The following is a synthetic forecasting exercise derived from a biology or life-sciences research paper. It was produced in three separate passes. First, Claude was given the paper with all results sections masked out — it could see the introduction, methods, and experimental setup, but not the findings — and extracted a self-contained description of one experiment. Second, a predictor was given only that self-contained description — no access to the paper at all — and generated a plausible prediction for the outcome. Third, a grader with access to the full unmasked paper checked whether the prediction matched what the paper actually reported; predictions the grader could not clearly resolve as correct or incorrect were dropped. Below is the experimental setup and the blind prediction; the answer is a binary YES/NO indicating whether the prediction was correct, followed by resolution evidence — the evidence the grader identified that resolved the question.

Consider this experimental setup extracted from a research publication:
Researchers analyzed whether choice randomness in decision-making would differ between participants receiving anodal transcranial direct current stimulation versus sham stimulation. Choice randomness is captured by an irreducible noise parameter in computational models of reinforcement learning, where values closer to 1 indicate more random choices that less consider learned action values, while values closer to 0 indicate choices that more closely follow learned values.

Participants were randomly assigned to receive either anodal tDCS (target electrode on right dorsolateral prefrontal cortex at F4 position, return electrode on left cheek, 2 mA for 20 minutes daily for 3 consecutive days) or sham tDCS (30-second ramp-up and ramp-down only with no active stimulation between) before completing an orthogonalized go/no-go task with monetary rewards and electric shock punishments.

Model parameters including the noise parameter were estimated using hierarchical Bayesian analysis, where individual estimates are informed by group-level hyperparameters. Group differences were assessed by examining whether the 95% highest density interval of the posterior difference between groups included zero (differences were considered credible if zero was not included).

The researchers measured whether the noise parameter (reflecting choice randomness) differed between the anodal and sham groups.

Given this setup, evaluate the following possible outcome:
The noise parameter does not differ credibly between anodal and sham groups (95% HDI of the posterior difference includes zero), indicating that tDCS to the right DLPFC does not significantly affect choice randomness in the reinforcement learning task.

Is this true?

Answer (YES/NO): NO